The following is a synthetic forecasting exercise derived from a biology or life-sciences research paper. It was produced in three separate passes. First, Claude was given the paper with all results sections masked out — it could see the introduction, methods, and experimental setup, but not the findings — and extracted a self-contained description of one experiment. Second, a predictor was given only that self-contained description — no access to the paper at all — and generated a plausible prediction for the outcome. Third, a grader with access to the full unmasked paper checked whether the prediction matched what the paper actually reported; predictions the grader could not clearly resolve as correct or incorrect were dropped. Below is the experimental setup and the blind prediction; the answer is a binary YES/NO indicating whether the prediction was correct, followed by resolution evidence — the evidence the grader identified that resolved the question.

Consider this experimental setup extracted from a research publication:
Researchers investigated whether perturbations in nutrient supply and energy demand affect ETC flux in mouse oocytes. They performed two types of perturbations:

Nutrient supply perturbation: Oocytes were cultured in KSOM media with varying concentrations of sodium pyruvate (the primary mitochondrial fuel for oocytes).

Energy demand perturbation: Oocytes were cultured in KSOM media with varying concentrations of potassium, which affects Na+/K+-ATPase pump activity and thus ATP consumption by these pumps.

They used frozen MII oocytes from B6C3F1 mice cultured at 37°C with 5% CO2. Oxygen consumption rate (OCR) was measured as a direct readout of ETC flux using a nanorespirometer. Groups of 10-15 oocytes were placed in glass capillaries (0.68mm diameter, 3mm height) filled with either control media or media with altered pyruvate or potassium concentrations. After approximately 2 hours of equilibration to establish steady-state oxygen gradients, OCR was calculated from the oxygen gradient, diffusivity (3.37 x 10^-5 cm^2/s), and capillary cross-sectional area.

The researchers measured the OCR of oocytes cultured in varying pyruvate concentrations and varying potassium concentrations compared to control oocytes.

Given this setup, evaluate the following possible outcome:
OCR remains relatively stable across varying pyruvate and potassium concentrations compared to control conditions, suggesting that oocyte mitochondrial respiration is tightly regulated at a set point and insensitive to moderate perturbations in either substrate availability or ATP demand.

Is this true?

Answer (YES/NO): YES